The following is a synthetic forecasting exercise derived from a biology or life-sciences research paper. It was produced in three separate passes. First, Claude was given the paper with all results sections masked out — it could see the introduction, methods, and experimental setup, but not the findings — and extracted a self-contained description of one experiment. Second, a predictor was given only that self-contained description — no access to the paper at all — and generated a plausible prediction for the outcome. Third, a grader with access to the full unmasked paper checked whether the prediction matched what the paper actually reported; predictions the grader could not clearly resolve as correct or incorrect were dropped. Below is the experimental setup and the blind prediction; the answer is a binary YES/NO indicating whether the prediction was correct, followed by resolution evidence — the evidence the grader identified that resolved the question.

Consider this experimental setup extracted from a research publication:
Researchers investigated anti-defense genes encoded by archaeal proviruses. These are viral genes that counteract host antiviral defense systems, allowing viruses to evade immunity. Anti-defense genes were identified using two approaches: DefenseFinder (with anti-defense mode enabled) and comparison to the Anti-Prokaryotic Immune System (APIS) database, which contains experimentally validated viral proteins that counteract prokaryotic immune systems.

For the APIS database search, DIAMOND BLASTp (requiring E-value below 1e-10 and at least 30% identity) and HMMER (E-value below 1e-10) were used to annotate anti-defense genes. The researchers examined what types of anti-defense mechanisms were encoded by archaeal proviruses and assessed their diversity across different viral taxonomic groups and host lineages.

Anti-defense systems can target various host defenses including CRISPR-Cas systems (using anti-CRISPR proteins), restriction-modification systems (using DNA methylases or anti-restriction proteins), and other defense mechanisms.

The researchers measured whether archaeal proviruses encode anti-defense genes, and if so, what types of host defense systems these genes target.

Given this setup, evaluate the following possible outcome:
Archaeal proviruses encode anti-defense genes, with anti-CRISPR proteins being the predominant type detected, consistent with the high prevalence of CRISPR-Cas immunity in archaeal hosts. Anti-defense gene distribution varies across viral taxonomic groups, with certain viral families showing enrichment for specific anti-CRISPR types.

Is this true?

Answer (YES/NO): NO